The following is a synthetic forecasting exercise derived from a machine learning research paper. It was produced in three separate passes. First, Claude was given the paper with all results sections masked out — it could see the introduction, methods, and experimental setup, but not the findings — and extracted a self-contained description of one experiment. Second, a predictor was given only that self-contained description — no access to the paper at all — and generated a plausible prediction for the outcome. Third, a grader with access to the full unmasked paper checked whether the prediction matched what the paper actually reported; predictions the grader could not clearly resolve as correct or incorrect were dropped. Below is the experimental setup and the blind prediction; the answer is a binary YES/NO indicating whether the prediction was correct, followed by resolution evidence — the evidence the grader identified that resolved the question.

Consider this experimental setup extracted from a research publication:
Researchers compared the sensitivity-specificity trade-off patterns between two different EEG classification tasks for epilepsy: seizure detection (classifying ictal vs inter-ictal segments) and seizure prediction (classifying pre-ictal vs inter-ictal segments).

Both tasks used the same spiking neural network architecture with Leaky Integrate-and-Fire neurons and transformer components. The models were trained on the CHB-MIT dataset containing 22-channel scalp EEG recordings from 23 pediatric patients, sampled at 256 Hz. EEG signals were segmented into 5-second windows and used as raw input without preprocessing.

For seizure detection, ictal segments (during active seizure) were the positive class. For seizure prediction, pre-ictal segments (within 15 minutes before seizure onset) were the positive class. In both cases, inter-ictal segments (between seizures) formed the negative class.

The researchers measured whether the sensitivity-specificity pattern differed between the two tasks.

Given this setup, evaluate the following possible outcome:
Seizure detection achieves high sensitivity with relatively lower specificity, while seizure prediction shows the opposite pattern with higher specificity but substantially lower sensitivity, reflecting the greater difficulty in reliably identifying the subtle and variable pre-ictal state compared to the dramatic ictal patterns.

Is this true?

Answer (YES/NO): NO